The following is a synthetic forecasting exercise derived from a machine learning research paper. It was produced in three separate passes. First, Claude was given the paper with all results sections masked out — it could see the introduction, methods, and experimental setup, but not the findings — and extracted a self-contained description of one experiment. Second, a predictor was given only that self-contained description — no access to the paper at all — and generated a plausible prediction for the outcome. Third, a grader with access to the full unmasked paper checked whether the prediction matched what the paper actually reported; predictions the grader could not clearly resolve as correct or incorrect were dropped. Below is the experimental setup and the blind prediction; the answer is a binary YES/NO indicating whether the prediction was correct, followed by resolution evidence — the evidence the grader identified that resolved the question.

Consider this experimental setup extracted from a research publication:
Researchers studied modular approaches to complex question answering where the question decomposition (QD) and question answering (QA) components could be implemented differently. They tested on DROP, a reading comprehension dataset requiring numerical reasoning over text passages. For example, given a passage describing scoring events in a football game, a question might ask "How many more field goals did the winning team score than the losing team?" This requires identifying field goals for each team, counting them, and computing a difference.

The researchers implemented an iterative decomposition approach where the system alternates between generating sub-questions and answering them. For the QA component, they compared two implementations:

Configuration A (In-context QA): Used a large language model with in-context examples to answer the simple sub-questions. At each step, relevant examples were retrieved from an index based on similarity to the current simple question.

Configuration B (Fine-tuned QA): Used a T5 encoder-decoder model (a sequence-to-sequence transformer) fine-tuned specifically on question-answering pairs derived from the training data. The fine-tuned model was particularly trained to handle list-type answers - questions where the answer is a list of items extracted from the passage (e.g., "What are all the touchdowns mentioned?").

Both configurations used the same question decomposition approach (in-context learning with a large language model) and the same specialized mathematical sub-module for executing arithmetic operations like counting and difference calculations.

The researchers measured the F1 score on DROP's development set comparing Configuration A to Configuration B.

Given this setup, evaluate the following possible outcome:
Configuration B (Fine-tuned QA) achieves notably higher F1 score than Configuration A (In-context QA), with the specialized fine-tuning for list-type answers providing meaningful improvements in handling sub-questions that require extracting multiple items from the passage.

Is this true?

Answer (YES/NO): YES